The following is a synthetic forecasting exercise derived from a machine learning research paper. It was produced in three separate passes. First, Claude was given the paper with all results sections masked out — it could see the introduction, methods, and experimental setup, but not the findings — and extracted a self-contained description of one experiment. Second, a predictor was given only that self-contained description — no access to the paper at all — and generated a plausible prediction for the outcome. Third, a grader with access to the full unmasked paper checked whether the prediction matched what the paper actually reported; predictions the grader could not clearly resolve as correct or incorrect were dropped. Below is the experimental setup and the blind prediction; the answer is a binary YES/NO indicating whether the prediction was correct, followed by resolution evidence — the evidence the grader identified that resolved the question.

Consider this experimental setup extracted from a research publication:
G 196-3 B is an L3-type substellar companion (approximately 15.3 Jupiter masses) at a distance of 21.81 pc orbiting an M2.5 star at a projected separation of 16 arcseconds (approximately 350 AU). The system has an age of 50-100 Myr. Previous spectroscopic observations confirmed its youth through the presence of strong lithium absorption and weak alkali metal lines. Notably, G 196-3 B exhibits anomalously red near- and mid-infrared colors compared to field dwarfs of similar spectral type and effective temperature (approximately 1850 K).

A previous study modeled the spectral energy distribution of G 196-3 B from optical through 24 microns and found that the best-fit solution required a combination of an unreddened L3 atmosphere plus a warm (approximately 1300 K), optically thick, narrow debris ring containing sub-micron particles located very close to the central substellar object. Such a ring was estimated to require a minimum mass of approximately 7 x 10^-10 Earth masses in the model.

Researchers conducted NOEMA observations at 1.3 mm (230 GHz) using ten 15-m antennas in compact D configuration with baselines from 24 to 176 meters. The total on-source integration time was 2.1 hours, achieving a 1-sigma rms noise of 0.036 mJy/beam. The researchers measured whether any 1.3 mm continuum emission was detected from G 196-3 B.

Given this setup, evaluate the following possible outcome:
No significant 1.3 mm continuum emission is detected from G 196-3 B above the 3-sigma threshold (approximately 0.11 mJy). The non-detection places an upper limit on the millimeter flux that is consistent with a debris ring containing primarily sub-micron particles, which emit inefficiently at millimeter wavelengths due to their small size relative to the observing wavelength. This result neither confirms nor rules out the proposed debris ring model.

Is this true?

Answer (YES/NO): YES